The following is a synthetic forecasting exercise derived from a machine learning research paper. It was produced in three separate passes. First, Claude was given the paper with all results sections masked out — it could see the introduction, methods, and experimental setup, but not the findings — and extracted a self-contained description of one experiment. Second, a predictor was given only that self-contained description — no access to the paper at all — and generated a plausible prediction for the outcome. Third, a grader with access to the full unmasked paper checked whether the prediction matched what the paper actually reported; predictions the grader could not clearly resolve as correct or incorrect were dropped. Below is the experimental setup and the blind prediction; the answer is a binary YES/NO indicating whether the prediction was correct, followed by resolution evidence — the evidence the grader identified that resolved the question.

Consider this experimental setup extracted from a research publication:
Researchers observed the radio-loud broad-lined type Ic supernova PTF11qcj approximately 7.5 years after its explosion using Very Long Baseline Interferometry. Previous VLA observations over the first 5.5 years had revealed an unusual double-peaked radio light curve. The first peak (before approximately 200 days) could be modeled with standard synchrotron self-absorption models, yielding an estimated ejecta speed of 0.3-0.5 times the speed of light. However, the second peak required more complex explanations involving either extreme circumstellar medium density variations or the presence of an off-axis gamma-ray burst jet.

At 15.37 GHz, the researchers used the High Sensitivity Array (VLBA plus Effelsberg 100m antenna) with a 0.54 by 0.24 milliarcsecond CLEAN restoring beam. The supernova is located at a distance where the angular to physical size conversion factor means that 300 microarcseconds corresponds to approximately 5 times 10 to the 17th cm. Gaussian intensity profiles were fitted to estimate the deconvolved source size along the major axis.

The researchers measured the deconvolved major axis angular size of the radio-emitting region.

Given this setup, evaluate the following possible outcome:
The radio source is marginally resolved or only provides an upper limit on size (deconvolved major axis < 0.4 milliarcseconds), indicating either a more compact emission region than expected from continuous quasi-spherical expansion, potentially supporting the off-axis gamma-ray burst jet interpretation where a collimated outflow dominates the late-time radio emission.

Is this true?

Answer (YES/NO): NO